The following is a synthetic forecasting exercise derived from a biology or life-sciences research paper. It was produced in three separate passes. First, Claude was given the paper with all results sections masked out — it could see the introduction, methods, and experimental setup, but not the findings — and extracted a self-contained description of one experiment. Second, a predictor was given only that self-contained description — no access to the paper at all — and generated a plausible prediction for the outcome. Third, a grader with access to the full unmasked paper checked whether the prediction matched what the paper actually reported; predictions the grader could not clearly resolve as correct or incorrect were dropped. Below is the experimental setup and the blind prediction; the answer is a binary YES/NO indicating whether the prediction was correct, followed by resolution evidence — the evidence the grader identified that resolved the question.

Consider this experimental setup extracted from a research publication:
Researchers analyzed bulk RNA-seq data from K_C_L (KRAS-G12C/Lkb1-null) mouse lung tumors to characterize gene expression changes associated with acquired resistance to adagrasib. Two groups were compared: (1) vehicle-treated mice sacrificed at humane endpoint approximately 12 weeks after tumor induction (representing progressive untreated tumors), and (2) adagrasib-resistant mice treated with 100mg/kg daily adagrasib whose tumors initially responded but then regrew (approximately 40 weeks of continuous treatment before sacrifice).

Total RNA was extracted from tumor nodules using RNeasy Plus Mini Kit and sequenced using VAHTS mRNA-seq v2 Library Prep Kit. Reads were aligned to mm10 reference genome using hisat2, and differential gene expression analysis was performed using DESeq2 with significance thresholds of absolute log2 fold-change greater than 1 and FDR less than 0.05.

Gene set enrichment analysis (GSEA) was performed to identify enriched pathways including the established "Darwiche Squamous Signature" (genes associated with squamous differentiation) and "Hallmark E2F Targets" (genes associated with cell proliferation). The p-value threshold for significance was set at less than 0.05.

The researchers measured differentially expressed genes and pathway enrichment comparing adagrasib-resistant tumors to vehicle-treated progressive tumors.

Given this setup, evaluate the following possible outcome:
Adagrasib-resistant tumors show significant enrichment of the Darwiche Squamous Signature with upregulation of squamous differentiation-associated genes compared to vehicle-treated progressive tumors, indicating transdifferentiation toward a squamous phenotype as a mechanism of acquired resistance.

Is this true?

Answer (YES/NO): YES